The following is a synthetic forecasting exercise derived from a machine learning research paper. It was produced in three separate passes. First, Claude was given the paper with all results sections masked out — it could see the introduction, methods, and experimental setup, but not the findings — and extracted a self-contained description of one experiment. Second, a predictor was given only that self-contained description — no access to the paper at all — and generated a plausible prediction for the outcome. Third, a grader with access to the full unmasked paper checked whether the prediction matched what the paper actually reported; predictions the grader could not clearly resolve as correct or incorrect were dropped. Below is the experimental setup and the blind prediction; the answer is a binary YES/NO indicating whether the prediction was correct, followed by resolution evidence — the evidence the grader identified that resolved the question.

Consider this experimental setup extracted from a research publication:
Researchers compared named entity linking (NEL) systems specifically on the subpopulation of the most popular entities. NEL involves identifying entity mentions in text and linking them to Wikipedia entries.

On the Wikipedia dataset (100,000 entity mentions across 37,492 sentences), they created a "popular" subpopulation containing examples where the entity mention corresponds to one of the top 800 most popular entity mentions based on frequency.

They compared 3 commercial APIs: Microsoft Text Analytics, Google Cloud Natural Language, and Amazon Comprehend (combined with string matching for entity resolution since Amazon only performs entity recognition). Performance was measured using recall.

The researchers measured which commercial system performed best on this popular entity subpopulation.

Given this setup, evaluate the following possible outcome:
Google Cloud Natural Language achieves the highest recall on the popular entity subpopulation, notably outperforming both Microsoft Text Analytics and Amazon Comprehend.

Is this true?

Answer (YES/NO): YES